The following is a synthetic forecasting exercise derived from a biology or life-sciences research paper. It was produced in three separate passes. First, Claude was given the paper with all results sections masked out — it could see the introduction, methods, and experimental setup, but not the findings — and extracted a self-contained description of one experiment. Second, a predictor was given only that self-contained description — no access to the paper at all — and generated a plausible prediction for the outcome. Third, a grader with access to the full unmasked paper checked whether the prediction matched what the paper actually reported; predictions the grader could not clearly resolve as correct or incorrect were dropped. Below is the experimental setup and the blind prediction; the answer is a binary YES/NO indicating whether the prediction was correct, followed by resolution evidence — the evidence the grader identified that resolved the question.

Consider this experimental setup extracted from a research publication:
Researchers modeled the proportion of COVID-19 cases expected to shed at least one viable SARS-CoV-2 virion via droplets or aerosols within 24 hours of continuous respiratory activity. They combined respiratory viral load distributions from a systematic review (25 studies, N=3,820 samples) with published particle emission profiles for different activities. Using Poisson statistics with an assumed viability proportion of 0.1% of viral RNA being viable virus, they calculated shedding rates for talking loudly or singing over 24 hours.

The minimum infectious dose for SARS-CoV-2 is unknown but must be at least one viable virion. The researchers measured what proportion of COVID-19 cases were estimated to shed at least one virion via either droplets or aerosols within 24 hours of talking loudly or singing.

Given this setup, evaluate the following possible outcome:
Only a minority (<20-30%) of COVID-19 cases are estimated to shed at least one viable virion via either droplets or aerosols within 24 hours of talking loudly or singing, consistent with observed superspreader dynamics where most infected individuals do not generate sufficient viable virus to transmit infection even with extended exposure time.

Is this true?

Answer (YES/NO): NO